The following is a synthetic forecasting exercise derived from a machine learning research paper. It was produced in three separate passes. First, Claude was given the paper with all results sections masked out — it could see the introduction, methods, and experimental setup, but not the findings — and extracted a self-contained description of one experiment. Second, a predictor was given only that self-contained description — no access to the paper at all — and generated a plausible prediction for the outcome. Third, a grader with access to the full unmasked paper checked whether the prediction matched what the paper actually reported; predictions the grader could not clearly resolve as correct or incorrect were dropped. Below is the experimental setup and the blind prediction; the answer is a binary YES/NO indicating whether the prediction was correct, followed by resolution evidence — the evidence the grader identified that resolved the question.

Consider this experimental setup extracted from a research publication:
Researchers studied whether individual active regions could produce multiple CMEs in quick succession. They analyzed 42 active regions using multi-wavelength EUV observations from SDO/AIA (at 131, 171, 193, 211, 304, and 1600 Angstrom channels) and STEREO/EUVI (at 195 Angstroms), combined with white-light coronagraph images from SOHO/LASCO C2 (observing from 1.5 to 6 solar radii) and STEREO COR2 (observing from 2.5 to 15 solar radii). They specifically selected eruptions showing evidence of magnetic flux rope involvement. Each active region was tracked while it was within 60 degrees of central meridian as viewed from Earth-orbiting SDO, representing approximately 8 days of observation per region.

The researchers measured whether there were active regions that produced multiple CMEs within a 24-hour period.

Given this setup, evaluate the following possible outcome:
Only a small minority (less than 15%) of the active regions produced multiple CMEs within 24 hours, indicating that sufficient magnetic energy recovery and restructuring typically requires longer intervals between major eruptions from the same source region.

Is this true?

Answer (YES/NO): NO